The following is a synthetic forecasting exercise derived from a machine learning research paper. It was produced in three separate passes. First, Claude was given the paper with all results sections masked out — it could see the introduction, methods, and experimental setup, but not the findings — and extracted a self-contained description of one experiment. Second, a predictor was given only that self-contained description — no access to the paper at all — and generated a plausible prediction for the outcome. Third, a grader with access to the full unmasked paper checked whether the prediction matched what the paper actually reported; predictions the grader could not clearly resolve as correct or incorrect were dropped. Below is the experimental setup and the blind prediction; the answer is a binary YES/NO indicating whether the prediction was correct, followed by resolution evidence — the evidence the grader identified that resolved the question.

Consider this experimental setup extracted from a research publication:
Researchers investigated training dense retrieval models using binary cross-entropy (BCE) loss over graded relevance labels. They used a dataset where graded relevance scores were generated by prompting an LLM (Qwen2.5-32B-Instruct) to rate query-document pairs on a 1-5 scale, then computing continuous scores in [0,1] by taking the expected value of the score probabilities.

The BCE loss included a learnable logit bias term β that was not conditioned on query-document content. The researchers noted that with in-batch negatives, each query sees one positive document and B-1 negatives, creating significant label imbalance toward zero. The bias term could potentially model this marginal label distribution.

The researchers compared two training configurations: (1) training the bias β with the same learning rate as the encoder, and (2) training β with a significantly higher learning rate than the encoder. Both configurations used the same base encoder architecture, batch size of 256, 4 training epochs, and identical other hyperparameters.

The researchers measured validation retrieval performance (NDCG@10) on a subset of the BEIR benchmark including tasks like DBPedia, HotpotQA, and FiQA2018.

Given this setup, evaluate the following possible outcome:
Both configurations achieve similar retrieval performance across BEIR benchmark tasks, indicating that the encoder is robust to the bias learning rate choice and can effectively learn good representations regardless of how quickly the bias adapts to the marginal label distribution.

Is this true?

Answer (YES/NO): NO